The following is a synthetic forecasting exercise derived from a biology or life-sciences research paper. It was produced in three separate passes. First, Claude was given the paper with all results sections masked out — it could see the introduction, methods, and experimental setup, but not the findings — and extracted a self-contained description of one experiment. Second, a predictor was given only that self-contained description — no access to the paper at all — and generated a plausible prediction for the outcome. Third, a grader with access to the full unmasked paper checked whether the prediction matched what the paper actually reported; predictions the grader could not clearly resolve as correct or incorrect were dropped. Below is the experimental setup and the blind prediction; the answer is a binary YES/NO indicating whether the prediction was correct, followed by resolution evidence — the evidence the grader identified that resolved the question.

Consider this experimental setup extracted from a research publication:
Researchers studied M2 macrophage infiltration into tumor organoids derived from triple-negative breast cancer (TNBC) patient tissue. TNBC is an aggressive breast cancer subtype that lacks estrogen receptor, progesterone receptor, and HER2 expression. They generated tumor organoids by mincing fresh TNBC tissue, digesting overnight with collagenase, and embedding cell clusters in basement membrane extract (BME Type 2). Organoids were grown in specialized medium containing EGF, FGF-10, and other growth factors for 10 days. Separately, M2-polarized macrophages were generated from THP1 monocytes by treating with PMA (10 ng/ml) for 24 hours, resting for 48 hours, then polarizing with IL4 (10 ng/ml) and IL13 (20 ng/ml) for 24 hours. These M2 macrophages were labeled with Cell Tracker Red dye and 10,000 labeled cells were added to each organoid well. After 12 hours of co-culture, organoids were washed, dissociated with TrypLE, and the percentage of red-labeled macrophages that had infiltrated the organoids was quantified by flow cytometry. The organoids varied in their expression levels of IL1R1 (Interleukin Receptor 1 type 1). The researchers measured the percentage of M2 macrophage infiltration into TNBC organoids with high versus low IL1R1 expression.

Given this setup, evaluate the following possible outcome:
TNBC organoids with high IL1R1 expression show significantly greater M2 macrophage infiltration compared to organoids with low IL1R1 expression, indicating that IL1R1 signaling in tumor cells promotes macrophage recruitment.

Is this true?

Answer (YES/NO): YES